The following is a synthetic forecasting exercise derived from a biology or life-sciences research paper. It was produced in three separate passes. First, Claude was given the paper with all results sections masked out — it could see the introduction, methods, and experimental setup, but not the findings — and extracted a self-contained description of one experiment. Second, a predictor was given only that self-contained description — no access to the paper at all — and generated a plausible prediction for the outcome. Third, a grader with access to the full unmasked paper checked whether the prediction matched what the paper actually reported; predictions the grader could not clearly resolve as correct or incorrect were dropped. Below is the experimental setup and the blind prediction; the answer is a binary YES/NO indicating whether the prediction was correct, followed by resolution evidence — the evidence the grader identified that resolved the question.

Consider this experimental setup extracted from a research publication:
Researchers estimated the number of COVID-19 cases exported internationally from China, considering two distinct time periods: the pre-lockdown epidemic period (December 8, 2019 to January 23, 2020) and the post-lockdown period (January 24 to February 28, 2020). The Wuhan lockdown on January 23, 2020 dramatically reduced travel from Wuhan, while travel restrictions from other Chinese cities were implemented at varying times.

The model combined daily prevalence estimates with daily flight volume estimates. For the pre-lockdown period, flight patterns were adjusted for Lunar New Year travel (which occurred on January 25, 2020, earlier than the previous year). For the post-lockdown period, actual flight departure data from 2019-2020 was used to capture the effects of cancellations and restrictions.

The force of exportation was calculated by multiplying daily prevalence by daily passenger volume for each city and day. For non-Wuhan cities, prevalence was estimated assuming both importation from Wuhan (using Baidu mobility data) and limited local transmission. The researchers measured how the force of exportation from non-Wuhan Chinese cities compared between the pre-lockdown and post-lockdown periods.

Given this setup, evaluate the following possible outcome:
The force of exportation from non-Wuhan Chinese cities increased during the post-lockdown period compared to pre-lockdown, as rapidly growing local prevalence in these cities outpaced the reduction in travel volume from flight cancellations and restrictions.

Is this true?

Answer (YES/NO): NO